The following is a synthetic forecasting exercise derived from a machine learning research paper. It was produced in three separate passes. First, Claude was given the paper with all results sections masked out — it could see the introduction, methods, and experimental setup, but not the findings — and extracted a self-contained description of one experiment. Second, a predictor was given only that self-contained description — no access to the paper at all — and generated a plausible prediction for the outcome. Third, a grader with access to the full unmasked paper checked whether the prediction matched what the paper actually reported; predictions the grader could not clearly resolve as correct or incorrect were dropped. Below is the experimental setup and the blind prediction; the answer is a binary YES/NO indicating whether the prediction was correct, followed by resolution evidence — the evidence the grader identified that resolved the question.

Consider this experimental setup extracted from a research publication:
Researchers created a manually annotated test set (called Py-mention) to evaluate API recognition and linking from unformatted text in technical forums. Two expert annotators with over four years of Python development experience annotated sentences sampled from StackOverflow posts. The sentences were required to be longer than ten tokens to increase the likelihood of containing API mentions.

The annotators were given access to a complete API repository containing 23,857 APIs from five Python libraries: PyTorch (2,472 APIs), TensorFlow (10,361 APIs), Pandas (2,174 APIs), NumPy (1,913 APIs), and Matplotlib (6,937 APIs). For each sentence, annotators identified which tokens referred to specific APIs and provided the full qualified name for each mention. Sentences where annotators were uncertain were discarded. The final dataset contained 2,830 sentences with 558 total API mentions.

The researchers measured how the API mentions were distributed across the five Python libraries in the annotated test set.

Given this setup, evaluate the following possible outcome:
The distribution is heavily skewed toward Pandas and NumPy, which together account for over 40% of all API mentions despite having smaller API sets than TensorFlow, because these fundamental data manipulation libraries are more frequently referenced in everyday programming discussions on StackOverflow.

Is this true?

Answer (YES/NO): NO